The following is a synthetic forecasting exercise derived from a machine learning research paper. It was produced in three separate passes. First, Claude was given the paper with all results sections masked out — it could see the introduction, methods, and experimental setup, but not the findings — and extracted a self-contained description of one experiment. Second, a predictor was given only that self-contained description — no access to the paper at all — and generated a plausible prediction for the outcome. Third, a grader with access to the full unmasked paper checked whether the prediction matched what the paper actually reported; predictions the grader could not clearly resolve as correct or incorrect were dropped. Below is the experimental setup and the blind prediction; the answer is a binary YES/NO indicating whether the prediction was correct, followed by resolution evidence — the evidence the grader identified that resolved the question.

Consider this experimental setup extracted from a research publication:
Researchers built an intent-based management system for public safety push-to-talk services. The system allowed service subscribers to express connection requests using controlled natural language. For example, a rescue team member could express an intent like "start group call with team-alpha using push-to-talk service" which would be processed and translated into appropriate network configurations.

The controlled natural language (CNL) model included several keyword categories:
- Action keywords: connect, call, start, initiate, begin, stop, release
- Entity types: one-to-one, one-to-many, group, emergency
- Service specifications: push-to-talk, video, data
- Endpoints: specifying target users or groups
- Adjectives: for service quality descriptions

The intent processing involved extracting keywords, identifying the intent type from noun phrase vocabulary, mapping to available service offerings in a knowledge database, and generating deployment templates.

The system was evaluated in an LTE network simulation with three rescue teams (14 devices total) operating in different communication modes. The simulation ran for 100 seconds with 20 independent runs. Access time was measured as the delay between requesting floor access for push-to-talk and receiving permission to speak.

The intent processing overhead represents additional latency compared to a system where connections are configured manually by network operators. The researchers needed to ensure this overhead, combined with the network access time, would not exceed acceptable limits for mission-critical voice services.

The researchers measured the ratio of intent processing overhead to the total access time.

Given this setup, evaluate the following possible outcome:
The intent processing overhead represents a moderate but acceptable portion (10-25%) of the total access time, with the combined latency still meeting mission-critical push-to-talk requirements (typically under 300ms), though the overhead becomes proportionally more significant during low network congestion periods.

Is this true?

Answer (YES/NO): NO